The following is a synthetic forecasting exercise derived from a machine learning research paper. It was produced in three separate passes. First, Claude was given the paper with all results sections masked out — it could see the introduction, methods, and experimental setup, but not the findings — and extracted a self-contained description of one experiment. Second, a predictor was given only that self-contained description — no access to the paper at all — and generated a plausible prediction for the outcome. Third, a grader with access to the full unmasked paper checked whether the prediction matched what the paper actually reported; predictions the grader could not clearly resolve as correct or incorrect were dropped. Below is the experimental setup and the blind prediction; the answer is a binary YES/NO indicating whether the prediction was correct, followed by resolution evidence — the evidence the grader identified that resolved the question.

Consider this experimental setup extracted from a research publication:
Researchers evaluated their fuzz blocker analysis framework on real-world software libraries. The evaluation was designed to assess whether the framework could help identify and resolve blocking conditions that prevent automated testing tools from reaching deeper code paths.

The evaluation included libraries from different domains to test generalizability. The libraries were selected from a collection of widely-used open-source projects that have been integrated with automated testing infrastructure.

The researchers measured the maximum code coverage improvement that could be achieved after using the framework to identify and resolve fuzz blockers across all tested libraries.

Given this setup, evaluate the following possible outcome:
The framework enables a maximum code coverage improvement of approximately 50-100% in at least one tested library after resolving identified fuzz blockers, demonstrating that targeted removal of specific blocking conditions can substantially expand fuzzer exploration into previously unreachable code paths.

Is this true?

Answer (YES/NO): NO